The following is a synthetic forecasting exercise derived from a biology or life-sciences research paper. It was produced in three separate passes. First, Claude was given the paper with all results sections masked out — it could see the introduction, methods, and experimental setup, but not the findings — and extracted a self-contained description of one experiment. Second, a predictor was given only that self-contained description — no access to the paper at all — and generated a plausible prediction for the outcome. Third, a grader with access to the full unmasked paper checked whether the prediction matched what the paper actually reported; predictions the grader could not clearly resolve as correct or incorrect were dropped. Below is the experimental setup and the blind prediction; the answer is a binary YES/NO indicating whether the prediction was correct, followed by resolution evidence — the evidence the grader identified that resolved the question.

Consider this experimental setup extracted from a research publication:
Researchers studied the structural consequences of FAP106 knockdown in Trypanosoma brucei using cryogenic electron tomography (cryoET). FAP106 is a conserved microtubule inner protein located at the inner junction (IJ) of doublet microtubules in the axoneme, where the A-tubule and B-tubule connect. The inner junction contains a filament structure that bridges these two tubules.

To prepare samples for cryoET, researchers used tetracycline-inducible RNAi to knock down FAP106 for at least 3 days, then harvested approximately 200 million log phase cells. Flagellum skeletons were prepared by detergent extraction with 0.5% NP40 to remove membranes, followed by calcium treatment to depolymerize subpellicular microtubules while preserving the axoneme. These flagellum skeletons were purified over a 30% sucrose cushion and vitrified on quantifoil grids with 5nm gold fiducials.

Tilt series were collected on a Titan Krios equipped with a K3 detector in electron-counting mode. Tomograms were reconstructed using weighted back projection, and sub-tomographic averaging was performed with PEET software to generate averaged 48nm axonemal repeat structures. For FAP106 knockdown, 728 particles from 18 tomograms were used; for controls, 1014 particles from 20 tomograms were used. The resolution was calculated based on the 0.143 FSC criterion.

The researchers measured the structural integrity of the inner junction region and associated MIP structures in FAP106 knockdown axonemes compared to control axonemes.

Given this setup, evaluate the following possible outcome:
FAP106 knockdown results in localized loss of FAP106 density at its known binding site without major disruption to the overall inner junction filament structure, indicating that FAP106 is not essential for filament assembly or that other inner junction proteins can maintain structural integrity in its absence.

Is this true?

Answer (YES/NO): NO